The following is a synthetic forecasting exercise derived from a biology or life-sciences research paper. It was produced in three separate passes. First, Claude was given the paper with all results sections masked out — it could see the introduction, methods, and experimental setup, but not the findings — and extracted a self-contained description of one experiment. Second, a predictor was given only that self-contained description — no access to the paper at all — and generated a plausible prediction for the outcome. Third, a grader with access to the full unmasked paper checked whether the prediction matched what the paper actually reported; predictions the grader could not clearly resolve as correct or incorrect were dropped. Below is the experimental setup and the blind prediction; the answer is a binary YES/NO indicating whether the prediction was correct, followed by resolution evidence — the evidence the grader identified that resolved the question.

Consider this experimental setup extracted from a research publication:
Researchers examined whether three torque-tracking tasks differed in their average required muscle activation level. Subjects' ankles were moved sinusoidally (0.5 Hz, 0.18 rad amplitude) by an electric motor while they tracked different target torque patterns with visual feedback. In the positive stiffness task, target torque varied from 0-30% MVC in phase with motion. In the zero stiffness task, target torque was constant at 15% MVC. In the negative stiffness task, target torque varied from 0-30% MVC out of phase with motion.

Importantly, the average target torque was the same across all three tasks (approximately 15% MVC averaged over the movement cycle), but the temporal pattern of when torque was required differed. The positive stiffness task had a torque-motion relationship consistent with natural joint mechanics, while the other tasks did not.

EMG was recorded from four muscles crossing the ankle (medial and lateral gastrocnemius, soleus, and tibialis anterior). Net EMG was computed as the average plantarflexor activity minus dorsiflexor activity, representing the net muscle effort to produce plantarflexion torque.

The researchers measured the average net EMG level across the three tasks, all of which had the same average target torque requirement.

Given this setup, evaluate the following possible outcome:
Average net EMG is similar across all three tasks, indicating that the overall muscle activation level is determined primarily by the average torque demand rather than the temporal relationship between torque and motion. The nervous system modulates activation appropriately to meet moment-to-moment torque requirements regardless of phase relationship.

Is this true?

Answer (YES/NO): NO